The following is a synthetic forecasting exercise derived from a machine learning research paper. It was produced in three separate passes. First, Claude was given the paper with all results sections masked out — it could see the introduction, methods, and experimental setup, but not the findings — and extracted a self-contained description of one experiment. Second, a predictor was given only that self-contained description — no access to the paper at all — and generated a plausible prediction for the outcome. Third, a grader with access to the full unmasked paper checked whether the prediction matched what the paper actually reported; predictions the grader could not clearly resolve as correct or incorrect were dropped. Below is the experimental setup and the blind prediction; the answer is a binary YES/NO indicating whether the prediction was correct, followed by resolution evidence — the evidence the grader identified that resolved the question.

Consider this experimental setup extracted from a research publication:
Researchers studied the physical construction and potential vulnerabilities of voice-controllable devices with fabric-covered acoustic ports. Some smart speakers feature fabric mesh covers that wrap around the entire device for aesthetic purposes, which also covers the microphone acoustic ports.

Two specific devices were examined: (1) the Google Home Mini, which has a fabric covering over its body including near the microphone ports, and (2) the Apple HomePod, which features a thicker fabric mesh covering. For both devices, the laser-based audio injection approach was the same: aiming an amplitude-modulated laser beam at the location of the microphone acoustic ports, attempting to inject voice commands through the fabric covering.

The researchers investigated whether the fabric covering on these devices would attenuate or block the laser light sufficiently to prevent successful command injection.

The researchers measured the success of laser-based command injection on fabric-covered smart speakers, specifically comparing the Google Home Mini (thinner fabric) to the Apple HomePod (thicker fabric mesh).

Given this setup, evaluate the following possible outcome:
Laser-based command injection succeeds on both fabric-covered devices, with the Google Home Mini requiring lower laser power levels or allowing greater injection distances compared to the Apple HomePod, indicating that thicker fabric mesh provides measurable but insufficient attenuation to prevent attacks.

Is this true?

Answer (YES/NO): NO